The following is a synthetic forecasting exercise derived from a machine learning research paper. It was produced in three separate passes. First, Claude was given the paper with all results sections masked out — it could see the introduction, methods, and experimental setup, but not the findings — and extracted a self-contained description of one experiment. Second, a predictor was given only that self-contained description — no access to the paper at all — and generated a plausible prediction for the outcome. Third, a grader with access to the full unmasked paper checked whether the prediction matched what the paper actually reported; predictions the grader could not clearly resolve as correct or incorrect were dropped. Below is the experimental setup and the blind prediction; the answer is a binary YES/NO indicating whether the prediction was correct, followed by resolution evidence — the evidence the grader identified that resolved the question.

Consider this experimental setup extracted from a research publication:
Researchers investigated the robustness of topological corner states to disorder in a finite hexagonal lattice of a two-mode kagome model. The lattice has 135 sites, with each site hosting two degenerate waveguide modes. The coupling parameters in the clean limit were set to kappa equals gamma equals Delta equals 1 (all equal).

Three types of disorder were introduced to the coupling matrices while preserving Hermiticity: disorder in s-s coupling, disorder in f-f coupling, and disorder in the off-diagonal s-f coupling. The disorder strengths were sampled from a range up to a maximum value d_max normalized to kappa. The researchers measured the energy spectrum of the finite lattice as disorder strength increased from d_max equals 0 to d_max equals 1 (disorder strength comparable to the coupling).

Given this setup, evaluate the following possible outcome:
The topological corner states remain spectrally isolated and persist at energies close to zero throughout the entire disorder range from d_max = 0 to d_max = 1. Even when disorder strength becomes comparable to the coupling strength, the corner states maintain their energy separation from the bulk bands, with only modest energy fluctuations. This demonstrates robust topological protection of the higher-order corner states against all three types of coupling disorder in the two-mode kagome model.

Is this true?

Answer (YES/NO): YES